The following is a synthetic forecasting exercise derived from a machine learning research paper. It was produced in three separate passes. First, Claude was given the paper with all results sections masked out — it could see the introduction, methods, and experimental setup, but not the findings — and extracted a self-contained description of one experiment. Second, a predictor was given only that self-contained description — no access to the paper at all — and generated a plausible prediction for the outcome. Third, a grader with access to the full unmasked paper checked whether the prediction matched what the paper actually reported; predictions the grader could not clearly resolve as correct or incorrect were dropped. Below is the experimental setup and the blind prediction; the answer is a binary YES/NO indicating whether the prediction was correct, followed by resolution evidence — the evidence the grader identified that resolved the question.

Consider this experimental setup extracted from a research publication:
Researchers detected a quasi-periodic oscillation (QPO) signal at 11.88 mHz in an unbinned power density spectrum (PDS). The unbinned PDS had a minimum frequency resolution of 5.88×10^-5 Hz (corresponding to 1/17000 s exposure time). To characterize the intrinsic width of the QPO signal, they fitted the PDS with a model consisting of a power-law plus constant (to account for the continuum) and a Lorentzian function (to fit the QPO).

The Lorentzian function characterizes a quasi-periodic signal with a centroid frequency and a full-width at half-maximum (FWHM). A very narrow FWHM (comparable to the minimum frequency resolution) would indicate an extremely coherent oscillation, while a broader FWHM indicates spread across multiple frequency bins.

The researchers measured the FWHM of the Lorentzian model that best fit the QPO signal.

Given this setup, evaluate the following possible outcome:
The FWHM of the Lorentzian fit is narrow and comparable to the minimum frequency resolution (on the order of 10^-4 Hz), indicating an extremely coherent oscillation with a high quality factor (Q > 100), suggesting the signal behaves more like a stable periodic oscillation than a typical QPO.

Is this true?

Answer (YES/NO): NO